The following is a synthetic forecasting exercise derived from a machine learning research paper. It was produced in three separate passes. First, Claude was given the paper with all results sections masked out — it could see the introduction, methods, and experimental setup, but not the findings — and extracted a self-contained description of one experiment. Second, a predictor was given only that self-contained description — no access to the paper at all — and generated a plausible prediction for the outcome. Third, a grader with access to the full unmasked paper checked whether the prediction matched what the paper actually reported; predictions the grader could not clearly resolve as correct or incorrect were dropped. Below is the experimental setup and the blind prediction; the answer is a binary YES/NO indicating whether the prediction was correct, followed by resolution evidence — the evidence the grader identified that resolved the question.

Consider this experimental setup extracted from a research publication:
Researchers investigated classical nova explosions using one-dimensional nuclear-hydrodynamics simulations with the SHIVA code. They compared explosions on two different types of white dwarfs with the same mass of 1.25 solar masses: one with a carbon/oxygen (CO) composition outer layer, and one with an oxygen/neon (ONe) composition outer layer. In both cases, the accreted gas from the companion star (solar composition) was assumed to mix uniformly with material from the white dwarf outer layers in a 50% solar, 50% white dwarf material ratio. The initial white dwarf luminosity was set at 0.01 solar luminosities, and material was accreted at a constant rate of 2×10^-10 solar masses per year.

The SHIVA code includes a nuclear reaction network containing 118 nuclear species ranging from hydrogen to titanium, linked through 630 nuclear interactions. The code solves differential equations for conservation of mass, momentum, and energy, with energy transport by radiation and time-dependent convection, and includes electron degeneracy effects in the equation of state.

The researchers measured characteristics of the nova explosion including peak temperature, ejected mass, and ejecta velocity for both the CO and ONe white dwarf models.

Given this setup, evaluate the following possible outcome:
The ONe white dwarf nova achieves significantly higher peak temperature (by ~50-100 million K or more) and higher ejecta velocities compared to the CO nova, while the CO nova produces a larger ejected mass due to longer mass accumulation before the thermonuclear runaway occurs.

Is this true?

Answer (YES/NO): NO